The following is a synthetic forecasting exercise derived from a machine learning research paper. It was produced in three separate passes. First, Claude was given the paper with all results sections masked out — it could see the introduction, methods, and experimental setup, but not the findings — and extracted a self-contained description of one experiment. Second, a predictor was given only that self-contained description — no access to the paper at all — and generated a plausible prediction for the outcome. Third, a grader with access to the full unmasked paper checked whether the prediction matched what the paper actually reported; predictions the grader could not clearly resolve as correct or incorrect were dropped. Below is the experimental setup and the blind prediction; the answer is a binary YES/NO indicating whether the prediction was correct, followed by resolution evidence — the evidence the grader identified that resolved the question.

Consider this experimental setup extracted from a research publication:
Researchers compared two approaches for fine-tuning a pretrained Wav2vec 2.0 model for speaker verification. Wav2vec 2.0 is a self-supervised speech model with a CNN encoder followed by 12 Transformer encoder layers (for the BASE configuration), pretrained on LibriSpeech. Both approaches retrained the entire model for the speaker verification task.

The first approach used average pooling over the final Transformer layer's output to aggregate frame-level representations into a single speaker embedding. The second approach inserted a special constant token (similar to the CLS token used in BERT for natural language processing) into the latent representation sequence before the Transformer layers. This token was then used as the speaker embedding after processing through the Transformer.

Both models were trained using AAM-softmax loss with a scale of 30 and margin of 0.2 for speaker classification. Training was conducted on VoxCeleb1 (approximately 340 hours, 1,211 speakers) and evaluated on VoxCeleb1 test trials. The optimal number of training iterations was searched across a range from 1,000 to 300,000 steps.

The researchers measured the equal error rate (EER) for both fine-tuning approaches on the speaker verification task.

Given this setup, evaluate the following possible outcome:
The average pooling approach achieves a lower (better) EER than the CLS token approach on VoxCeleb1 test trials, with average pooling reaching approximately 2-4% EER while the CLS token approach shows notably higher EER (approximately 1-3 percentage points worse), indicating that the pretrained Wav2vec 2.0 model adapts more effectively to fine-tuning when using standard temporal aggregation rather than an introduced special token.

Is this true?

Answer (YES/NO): NO